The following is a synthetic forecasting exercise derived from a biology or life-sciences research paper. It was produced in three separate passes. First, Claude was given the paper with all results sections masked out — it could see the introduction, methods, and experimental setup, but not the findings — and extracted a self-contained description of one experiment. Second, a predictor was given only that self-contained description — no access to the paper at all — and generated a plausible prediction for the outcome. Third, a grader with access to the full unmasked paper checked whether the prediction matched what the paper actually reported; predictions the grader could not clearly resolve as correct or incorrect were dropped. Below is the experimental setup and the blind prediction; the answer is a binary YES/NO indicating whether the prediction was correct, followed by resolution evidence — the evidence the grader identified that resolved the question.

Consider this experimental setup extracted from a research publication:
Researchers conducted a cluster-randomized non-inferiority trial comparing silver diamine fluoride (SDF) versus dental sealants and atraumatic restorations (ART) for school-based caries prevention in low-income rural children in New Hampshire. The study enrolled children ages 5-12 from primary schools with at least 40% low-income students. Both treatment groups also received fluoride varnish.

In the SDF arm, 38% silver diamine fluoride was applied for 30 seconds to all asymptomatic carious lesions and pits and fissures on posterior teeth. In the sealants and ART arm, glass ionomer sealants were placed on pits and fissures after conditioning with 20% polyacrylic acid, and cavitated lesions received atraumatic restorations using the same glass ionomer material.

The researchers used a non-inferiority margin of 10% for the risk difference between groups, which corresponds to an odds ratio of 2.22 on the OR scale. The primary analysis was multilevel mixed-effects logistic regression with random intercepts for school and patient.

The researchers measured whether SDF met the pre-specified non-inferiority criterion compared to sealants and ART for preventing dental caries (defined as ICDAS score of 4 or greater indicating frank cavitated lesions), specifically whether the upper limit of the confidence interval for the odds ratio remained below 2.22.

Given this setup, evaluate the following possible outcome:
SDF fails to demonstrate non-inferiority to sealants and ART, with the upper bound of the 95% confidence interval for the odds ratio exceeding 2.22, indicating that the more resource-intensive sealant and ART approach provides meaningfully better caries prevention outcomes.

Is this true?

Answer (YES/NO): NO